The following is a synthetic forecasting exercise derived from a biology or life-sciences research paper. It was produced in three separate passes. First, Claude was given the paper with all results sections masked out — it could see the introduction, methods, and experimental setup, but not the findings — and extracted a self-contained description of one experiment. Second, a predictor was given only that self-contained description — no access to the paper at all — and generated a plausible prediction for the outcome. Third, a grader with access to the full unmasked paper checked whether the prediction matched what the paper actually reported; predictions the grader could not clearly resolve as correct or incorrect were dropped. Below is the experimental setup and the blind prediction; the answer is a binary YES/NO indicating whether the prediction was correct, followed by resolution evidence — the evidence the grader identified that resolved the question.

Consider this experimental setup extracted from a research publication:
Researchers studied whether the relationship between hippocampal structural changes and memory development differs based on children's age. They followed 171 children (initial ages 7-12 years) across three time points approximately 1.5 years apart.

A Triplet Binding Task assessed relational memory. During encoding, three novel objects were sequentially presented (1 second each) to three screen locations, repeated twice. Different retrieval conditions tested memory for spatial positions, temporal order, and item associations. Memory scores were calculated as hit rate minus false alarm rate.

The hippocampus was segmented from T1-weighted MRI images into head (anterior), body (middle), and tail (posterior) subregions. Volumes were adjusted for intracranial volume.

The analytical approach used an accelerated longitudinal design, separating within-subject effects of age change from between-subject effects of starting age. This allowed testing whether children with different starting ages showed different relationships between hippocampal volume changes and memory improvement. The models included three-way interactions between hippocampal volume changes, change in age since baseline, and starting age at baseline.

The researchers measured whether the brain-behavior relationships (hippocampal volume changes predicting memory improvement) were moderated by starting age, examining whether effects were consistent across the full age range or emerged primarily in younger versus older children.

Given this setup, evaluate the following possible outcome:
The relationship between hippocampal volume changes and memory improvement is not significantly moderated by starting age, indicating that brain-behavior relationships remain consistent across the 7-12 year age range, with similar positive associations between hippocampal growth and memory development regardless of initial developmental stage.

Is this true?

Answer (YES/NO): NO